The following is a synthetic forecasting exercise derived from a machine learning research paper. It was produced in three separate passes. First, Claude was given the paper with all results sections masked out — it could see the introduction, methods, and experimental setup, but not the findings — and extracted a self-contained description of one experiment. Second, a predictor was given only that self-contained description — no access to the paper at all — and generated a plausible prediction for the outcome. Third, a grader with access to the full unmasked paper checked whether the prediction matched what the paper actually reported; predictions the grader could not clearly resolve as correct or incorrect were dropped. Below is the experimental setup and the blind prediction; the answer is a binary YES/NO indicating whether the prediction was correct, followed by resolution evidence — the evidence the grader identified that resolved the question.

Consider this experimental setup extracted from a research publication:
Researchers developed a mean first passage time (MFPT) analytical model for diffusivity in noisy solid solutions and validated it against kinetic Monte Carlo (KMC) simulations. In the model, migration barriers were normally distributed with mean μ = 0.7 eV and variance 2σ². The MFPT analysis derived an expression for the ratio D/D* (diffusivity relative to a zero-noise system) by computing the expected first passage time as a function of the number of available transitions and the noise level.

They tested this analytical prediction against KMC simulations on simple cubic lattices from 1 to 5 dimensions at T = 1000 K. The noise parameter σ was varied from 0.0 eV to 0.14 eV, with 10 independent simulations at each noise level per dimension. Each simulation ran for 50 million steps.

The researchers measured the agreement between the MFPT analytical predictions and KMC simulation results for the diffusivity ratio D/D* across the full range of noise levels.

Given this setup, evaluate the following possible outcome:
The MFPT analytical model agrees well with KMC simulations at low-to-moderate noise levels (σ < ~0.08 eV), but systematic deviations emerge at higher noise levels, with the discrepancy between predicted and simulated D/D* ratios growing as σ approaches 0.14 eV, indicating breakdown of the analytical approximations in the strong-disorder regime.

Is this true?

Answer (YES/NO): YES